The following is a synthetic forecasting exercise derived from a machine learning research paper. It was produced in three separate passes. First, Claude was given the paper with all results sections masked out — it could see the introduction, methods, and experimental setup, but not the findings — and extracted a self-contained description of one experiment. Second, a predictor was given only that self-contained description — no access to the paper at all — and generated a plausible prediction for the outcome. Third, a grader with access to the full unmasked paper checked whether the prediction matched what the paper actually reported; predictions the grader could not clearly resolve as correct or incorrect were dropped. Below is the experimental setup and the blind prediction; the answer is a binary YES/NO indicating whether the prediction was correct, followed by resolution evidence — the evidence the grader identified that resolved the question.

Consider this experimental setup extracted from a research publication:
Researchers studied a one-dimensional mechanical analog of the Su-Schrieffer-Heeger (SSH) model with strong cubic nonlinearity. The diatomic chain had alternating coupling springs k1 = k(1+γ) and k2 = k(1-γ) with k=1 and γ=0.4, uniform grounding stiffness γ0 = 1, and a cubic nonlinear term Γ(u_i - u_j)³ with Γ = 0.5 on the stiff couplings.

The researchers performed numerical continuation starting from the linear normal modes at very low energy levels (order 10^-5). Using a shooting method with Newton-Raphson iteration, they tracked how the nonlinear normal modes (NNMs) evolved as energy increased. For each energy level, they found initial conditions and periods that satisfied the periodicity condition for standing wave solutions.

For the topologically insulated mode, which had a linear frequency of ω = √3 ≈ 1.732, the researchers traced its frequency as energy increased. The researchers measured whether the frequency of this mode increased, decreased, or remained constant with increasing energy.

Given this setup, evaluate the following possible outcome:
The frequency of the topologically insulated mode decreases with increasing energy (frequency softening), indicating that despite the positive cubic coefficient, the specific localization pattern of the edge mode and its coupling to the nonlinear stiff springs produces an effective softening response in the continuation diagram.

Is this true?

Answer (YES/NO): NO